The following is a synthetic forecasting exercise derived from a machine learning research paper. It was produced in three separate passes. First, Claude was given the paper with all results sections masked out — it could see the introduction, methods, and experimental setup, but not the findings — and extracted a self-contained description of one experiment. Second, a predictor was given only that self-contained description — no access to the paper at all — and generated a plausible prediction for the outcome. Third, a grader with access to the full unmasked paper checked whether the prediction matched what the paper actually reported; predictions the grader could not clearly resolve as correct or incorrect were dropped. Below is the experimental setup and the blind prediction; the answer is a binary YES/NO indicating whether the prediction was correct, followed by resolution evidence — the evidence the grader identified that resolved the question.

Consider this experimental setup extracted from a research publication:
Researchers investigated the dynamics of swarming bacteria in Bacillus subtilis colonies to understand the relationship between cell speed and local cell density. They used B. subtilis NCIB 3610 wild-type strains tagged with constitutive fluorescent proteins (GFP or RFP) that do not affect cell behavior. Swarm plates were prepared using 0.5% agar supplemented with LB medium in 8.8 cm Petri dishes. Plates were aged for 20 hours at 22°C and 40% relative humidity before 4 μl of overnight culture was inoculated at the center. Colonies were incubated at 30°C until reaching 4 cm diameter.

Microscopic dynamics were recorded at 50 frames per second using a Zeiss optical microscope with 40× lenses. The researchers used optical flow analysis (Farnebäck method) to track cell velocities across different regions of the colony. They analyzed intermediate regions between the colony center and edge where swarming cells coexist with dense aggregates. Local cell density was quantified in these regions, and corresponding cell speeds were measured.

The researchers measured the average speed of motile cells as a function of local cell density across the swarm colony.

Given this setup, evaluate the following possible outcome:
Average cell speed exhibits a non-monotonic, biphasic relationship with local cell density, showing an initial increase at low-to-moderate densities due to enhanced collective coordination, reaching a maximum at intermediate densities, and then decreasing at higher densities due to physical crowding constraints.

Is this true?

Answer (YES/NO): NO